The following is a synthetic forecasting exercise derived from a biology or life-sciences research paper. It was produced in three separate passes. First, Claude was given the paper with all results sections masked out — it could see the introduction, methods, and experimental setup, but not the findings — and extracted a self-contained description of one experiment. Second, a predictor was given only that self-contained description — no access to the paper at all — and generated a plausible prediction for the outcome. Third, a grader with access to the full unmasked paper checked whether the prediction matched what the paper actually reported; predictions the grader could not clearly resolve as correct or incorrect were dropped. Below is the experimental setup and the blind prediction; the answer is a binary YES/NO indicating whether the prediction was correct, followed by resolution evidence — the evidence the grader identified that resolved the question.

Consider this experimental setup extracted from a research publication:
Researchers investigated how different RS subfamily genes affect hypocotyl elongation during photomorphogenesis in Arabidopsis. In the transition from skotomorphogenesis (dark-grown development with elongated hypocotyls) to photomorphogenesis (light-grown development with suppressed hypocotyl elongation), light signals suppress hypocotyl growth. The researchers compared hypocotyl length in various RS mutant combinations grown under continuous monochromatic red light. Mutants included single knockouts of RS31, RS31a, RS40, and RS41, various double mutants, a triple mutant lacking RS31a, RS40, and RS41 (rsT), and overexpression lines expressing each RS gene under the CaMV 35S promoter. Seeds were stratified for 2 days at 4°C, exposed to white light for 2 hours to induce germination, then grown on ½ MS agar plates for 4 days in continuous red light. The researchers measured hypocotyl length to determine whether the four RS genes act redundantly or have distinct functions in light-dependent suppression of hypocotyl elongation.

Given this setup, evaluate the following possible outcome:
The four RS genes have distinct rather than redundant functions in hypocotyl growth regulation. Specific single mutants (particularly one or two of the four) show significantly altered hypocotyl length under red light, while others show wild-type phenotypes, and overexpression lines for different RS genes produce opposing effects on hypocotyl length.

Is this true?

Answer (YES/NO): NO